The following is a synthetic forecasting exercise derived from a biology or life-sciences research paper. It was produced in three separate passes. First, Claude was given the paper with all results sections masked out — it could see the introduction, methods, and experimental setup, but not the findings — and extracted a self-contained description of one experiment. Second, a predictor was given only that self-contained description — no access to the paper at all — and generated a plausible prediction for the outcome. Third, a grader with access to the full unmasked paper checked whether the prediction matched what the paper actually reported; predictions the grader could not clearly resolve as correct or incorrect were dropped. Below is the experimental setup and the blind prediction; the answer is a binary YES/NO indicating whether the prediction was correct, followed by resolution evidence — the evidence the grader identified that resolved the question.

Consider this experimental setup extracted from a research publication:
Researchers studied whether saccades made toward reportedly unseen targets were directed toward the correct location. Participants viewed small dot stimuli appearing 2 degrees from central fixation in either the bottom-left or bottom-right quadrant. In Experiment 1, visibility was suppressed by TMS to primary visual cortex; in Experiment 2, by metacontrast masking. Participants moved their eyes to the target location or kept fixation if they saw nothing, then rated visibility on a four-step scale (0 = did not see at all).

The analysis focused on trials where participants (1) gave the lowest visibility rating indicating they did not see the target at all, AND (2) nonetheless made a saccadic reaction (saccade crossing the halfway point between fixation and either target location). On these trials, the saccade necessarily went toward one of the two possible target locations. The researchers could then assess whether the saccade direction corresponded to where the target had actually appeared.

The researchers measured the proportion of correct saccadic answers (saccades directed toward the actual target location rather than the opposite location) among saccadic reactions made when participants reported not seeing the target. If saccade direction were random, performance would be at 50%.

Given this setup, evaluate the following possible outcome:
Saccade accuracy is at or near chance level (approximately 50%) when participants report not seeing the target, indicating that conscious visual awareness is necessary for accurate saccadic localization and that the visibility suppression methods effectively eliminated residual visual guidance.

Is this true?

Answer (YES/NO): NO